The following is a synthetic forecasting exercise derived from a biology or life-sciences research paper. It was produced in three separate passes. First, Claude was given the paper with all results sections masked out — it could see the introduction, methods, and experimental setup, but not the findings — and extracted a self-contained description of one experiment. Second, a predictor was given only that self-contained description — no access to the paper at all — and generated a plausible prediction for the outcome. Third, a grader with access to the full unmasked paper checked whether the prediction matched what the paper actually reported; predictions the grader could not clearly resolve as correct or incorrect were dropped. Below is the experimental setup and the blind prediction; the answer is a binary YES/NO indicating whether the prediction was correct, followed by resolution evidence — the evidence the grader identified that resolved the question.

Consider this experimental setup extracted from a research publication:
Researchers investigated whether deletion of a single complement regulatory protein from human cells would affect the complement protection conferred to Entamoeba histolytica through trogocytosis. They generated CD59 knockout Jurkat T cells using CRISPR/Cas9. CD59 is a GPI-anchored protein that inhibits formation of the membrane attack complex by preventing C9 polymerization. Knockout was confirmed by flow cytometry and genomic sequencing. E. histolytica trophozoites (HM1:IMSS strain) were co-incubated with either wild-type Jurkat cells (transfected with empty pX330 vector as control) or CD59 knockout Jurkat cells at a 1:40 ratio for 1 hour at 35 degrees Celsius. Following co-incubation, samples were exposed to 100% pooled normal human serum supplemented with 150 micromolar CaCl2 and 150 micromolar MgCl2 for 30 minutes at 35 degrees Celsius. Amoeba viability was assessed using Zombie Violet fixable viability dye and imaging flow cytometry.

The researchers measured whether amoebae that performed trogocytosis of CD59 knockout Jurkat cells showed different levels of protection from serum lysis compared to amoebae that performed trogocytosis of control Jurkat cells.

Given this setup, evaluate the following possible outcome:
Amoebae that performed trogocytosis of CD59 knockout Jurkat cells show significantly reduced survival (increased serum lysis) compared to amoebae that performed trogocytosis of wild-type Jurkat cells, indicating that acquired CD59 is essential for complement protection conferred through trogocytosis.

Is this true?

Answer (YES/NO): NO